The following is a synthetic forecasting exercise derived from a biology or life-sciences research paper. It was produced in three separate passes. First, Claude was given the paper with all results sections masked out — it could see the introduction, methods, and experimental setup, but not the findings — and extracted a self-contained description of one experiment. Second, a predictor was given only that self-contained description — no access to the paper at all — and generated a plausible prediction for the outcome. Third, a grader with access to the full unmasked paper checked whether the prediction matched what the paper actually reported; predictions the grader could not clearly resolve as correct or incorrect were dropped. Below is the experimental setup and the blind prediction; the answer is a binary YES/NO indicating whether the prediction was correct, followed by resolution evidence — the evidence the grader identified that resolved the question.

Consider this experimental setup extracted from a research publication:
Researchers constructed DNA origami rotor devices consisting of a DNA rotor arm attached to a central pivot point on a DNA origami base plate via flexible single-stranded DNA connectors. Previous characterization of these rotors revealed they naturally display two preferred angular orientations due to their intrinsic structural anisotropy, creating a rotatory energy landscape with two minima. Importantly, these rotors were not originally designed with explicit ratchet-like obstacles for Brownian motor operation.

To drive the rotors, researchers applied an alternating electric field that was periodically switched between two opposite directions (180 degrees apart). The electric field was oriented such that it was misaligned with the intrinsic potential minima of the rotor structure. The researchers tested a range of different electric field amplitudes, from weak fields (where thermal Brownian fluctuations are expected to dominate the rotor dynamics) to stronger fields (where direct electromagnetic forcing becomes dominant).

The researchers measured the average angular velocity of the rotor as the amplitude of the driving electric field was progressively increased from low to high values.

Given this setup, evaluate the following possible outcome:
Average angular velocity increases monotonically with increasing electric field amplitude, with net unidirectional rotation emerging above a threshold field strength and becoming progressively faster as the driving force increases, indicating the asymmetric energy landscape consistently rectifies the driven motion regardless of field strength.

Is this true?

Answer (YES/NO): NO